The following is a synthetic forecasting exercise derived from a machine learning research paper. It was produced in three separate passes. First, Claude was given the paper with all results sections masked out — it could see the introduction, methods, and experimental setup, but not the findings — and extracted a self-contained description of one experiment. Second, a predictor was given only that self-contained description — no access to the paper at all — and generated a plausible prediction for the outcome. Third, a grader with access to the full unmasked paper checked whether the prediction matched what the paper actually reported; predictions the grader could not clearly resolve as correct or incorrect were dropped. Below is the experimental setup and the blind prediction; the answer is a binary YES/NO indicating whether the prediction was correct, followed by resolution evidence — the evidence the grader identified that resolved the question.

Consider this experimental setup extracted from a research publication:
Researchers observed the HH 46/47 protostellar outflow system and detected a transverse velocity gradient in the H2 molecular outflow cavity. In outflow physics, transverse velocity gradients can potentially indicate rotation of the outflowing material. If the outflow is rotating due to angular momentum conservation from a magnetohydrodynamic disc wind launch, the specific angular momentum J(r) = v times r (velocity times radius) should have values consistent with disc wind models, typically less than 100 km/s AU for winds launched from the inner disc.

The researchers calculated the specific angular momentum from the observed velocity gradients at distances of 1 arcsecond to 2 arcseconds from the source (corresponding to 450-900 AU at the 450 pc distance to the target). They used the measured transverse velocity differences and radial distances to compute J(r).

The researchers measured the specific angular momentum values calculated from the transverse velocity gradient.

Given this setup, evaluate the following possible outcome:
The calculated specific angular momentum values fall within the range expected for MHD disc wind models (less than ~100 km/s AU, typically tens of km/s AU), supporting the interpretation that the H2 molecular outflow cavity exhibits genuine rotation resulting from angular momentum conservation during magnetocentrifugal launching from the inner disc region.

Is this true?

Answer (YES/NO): NO